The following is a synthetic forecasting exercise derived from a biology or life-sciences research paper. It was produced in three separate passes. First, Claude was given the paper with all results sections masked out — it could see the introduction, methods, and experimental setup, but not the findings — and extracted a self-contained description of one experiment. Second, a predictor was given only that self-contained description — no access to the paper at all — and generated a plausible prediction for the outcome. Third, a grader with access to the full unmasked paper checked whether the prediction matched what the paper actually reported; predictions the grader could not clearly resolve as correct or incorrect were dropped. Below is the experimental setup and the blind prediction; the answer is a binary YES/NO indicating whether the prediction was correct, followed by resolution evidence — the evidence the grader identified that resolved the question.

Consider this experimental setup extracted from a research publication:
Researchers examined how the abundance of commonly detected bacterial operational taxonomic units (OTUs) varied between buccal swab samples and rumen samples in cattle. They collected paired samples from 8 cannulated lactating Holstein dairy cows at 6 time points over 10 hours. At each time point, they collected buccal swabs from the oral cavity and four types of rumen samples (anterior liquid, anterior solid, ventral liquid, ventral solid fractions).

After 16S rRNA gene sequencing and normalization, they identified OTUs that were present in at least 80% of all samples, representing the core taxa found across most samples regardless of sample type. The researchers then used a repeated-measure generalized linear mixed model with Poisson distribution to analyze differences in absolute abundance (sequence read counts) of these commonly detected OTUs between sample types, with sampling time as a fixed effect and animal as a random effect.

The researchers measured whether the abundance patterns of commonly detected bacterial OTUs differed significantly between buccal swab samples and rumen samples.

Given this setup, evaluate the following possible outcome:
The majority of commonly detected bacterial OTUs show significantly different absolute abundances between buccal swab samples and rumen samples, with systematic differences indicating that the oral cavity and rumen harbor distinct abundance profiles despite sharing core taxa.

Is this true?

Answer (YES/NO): YES